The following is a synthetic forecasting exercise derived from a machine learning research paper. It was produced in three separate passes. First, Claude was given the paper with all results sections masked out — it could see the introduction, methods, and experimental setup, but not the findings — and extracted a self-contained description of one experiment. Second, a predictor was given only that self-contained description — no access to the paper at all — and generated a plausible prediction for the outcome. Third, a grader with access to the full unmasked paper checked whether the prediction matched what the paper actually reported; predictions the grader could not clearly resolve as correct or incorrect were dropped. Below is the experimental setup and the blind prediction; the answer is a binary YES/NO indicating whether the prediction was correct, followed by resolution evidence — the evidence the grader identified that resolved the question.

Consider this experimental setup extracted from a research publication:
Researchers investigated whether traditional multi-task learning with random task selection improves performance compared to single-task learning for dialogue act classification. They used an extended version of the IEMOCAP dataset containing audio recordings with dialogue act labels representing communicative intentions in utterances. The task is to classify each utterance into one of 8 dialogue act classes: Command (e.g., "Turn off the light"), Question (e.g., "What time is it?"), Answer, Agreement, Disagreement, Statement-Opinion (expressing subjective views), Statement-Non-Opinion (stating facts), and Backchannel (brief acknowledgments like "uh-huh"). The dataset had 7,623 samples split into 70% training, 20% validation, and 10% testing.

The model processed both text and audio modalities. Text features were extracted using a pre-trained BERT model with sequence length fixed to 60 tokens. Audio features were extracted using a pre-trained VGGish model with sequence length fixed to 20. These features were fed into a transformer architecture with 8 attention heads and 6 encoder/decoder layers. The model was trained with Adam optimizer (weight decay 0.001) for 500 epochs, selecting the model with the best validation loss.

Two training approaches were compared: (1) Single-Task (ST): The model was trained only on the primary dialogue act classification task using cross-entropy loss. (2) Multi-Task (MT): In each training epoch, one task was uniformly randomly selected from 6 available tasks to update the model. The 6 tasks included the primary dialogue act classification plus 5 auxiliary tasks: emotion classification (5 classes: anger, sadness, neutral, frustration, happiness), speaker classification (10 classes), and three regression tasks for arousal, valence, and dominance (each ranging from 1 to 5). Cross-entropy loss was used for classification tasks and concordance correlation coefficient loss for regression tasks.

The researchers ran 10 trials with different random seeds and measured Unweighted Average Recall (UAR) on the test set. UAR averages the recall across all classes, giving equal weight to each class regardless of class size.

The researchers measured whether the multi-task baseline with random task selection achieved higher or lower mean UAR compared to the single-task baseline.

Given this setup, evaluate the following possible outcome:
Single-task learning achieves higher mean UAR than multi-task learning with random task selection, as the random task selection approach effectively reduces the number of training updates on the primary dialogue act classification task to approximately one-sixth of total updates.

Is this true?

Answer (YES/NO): YES